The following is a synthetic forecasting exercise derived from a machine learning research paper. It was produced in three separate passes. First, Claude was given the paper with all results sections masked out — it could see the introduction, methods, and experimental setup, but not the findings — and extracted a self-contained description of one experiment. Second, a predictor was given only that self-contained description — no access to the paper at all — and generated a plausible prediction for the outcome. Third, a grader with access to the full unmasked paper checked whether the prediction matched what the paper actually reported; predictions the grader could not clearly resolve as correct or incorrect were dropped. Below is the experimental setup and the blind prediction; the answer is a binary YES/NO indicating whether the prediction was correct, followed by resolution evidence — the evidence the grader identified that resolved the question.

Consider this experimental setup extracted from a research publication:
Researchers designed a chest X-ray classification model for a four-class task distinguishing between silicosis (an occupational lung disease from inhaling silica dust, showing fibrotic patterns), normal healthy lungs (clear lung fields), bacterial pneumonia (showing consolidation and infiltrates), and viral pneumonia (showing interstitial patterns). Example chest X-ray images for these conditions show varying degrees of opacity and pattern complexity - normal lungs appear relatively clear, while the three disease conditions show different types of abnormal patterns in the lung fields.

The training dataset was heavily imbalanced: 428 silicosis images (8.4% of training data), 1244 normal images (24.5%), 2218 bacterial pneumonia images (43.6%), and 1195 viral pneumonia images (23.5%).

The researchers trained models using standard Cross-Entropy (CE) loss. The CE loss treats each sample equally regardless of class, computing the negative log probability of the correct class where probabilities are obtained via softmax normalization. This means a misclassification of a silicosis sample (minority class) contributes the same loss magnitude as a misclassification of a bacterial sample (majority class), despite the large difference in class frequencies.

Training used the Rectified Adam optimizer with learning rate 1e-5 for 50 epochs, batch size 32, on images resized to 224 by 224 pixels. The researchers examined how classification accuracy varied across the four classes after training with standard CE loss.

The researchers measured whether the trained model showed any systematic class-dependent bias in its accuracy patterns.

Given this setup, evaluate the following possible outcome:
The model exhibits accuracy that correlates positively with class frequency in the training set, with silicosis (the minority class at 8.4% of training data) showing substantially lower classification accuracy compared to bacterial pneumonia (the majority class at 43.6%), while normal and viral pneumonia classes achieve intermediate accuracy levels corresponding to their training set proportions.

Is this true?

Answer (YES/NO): NO